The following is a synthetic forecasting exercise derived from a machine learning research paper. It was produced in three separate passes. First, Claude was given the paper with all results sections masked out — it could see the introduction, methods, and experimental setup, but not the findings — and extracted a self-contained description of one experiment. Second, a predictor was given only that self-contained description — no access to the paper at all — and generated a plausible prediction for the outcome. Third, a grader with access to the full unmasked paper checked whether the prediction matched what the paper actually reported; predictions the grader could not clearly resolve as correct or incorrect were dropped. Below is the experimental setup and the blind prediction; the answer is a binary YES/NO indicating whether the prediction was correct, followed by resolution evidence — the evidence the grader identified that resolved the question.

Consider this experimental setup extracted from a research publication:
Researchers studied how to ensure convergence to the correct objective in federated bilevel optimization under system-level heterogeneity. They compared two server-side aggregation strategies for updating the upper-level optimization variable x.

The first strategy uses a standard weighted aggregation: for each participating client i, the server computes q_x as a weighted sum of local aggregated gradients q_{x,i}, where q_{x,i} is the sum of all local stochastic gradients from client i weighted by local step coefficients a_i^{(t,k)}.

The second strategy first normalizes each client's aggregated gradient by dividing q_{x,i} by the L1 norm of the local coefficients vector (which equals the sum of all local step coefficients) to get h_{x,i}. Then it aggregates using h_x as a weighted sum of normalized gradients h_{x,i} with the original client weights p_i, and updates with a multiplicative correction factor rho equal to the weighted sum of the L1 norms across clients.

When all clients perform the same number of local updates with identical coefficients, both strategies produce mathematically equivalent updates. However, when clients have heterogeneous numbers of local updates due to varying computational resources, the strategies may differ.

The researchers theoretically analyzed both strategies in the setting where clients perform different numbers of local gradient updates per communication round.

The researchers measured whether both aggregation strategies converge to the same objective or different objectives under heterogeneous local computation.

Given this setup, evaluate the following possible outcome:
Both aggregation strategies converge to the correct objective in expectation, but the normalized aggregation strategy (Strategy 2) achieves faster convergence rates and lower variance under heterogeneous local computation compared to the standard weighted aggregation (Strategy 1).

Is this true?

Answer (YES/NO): NO